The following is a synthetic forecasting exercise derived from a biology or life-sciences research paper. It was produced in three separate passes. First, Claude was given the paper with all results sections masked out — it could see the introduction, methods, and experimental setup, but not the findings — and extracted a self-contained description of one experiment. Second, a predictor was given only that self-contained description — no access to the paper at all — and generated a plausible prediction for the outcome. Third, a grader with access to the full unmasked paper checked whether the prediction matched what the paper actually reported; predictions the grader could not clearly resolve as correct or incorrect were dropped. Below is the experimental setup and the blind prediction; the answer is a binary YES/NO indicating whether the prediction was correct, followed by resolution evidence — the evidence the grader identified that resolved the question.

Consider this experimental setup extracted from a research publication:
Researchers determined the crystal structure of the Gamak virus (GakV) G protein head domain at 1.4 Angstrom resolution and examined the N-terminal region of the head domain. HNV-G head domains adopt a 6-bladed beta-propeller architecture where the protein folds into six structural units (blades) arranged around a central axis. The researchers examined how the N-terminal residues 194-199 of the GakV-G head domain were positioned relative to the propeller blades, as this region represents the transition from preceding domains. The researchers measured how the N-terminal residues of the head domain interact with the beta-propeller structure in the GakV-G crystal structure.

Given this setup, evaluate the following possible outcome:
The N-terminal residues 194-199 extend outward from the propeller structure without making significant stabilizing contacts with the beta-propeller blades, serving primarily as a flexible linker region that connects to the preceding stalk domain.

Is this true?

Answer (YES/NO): NO